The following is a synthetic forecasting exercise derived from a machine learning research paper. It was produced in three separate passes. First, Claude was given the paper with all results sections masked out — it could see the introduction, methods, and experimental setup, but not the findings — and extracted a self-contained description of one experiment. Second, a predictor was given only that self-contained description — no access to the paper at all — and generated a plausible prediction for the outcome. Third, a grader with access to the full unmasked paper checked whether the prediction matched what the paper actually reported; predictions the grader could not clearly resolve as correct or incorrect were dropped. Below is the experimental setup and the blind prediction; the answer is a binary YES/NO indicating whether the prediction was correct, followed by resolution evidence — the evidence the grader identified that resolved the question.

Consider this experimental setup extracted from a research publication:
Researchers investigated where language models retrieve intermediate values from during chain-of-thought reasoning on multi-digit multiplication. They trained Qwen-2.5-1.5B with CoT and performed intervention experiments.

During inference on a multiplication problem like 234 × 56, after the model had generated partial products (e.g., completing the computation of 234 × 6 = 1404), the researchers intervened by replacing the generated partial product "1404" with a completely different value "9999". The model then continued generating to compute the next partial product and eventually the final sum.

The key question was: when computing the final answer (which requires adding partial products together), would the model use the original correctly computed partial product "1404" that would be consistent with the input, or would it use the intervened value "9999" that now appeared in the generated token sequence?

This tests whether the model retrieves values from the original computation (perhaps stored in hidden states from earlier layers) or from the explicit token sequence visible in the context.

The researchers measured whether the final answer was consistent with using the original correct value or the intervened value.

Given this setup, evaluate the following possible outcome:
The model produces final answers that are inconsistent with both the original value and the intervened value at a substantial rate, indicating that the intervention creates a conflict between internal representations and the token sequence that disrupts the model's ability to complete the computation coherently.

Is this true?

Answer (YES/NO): NO